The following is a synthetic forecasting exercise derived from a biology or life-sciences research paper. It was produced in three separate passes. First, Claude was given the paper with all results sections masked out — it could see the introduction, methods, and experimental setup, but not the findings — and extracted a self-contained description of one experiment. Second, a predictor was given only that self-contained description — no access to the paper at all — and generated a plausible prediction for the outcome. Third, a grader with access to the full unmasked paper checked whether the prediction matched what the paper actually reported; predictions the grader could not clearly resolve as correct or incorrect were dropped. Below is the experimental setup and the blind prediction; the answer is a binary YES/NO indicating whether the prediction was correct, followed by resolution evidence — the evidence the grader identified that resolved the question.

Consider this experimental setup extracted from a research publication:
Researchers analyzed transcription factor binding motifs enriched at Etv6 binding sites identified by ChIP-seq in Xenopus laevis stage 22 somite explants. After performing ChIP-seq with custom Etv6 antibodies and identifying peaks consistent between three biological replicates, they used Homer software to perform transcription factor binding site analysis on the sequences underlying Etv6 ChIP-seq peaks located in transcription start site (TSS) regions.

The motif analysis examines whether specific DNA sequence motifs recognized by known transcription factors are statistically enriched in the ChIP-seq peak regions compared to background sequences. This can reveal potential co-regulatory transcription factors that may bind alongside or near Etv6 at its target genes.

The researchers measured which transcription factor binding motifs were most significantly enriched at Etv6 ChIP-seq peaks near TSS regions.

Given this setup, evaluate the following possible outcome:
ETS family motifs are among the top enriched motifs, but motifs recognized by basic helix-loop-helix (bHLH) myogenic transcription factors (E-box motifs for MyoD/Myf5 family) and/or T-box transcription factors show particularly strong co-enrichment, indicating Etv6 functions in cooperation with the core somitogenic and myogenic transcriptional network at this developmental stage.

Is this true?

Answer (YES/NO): NO